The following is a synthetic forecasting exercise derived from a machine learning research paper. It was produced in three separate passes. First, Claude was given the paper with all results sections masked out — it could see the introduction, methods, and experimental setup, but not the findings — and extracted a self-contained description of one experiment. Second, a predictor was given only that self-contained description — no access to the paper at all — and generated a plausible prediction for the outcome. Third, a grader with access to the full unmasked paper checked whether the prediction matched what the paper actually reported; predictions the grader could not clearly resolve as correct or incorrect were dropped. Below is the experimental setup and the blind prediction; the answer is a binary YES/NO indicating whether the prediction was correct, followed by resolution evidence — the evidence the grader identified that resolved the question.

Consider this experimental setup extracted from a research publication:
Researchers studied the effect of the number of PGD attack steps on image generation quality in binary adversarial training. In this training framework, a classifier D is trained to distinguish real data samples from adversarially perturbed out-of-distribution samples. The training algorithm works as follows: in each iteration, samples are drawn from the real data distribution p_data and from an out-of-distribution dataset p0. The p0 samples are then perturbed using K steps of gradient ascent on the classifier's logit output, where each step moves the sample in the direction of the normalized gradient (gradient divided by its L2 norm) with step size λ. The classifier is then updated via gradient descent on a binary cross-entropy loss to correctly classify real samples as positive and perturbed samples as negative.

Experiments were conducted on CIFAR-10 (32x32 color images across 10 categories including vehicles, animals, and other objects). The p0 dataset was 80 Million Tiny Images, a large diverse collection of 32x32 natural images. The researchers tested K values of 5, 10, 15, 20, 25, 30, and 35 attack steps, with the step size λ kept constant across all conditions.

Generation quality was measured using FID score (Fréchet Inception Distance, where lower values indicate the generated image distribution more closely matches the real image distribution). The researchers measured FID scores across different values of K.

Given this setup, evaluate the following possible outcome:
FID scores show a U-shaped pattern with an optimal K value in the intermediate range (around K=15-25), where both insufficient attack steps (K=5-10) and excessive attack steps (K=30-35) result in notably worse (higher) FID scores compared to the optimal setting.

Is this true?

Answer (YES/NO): NO